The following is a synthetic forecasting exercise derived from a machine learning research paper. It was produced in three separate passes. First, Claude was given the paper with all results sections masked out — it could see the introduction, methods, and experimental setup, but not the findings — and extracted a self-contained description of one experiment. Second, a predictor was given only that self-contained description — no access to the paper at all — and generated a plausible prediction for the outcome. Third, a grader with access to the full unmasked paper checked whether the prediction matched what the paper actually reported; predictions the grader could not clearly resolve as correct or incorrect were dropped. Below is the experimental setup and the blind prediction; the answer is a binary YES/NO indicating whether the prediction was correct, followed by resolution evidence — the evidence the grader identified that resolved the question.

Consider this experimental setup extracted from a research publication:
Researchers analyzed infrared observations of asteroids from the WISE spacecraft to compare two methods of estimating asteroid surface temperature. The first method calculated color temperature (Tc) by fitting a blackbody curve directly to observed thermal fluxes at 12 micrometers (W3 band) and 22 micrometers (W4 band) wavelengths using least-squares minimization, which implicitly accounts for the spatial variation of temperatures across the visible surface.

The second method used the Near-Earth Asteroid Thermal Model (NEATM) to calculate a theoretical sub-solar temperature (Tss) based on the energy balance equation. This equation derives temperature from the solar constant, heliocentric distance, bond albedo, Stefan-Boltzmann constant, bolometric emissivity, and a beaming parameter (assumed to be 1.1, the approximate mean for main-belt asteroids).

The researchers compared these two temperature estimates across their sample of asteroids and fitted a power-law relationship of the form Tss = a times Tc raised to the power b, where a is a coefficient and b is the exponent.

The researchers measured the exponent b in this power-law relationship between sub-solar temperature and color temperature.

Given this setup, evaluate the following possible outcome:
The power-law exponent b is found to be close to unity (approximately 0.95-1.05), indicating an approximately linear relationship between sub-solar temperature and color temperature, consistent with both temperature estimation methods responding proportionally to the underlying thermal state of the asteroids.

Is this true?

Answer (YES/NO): NO